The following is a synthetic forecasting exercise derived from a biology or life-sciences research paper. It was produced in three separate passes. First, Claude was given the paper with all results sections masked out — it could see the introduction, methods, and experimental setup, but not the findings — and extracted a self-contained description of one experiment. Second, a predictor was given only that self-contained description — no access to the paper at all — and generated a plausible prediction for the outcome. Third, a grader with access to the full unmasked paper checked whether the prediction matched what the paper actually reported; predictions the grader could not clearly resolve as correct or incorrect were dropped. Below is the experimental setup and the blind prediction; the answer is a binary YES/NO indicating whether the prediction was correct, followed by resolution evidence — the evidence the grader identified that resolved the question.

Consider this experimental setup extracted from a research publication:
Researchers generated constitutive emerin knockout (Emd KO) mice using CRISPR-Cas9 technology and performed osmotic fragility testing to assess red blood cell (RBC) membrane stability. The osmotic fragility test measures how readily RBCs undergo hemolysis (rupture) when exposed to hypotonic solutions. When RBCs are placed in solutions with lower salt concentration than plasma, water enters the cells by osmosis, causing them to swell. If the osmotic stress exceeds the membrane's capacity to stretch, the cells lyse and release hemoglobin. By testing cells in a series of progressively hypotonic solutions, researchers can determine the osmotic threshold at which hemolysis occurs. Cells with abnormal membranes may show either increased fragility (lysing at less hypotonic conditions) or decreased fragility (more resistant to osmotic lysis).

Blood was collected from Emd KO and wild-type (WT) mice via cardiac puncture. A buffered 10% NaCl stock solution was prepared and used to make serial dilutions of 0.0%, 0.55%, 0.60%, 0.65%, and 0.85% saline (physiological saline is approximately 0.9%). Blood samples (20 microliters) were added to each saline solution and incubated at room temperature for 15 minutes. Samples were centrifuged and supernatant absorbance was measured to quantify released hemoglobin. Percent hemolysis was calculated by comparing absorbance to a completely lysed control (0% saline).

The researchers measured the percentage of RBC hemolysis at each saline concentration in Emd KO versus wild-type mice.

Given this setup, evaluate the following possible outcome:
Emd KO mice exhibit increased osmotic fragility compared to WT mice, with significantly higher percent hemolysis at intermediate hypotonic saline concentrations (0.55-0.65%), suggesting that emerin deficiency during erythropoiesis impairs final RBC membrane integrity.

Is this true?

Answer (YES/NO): NO